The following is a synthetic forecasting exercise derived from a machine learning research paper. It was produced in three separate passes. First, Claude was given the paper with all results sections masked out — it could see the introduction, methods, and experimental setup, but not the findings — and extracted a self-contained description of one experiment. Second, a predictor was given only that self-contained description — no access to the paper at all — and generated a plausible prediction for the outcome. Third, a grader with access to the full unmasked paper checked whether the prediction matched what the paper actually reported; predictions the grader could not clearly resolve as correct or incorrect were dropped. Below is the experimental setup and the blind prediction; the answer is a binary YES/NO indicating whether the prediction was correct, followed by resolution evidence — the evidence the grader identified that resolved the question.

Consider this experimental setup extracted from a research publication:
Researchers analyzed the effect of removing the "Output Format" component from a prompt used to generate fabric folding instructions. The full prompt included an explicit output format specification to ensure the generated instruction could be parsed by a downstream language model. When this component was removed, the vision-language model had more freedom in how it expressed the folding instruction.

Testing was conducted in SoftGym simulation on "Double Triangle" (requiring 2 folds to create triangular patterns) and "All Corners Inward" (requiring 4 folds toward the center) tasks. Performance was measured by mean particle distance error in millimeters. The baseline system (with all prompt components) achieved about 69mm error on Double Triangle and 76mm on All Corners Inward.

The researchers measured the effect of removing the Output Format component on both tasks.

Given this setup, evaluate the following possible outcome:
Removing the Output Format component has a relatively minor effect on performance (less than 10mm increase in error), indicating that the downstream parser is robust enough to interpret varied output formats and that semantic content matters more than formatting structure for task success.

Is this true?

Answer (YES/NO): NO